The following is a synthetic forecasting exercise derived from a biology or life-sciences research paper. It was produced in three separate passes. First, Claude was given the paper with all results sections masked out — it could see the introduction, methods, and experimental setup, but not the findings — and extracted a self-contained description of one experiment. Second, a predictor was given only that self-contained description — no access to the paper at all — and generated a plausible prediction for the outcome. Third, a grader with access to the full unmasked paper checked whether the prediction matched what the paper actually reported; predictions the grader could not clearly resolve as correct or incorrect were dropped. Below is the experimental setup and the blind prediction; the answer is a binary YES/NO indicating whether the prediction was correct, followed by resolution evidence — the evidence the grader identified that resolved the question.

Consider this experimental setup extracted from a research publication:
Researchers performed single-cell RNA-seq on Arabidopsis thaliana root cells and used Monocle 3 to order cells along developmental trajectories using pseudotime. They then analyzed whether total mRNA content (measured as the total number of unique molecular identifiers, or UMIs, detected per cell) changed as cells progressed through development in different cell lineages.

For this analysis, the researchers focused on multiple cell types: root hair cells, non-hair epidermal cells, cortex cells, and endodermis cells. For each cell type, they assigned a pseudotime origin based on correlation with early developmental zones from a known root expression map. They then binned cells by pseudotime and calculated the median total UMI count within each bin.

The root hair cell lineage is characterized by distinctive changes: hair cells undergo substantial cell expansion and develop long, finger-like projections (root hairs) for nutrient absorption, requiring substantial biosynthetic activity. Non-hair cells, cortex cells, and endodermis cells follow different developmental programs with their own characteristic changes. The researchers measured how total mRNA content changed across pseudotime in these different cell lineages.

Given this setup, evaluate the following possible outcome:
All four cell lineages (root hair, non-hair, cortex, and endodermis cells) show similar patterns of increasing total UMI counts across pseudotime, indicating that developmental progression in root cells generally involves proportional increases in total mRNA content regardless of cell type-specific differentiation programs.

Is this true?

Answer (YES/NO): NO